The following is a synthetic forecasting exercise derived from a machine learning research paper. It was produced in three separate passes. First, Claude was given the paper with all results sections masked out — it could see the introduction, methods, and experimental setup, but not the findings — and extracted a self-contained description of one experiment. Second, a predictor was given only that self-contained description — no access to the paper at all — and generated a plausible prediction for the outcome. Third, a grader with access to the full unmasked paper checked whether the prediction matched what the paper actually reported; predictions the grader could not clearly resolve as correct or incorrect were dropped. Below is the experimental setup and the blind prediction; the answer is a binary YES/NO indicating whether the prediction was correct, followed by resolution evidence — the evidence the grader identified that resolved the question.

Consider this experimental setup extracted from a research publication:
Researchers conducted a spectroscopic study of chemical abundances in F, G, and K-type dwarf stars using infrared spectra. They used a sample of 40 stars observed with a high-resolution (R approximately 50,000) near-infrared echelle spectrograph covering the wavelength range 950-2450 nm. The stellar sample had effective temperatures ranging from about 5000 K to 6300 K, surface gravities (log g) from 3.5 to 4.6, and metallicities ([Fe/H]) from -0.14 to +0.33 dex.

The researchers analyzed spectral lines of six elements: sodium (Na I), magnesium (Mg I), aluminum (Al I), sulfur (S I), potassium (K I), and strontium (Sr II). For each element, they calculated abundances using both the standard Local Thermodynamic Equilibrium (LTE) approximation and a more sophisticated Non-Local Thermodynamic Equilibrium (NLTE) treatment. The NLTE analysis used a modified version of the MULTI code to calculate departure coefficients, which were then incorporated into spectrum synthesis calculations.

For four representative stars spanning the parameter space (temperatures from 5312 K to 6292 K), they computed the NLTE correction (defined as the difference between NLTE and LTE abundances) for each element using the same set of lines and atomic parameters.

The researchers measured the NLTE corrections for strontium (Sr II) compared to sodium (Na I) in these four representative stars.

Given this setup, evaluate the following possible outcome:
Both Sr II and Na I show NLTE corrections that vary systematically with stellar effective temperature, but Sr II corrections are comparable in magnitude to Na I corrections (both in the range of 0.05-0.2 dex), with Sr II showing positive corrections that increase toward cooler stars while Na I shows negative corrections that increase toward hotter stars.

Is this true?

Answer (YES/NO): NO